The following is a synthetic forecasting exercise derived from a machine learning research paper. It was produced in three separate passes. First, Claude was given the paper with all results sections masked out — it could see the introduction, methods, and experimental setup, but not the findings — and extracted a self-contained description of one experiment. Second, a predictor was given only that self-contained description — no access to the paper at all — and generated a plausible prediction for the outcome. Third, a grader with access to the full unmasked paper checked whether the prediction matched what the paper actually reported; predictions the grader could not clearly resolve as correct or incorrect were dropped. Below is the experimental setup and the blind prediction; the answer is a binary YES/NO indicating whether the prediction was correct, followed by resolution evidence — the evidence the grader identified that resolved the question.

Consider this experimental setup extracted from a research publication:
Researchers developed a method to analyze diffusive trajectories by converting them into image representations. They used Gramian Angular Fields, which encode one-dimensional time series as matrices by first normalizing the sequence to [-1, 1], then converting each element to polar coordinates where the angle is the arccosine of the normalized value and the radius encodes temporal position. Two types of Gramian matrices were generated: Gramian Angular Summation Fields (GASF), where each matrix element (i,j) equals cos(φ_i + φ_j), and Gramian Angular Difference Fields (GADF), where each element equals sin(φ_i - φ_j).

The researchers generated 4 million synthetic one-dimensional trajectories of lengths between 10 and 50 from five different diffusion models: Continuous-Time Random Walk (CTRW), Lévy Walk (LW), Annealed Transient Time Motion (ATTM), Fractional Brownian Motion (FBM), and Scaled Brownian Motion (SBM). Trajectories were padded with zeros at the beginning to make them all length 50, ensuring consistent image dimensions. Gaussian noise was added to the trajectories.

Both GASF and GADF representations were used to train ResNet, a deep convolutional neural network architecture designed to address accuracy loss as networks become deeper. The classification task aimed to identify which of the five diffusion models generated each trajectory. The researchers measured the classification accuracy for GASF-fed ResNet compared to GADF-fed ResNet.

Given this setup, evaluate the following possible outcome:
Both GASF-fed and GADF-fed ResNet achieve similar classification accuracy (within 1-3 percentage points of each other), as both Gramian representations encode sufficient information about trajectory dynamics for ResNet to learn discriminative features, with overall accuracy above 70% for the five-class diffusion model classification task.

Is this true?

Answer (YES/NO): NO